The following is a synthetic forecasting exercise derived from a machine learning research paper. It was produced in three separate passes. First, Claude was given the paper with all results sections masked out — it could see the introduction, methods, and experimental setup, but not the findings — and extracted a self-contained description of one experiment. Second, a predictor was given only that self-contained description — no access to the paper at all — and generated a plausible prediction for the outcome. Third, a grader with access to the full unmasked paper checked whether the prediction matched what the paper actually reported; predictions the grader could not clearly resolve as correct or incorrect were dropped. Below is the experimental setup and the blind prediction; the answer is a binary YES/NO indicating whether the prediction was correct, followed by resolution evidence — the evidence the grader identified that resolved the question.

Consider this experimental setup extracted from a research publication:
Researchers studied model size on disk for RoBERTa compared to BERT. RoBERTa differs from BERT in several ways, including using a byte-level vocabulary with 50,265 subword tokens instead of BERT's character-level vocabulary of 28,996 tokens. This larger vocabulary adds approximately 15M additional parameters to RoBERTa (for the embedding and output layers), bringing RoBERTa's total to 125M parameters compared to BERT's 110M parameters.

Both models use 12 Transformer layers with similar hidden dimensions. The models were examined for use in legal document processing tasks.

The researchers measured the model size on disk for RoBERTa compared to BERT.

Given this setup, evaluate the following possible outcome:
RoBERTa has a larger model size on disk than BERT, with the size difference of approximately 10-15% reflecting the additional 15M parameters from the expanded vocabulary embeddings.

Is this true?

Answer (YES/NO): NO